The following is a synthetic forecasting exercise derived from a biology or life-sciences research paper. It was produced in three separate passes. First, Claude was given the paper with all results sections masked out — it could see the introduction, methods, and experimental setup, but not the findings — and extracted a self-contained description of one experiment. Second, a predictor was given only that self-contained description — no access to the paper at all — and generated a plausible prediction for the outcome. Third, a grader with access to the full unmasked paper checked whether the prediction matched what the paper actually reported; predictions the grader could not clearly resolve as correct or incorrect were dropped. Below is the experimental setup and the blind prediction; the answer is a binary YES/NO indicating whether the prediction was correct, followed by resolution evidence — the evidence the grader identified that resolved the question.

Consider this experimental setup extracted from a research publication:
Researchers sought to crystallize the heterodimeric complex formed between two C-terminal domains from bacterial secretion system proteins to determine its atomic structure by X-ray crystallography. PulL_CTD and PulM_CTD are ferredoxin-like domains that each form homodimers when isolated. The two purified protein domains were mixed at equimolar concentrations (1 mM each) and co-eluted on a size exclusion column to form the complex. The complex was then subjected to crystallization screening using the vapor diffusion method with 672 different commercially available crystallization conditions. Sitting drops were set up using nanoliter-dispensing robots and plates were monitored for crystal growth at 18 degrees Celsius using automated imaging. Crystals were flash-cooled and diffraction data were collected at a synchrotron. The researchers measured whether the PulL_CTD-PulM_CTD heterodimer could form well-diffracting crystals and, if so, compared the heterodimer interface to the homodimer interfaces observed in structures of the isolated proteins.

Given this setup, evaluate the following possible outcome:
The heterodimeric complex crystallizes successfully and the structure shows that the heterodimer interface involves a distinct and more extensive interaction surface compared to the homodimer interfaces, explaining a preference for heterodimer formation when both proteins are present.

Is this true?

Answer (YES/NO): NO